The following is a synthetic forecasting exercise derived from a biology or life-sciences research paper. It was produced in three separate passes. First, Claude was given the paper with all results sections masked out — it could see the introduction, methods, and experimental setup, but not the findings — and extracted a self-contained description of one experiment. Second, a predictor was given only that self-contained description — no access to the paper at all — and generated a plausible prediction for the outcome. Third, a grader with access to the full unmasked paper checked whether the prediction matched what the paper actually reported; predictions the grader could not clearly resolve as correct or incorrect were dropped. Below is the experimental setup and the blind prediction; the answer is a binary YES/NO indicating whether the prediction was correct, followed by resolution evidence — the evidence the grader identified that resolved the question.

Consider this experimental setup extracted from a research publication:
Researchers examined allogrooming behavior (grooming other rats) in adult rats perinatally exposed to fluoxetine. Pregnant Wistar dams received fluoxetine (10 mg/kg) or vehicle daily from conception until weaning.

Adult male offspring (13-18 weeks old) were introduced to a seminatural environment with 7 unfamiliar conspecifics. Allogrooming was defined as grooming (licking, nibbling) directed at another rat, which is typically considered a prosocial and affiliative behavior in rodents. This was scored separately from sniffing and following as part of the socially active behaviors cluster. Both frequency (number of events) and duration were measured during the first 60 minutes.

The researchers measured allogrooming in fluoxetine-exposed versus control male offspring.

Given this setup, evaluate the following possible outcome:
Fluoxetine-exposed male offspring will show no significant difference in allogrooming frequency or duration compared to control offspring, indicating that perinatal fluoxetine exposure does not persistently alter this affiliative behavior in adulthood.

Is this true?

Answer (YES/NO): YES